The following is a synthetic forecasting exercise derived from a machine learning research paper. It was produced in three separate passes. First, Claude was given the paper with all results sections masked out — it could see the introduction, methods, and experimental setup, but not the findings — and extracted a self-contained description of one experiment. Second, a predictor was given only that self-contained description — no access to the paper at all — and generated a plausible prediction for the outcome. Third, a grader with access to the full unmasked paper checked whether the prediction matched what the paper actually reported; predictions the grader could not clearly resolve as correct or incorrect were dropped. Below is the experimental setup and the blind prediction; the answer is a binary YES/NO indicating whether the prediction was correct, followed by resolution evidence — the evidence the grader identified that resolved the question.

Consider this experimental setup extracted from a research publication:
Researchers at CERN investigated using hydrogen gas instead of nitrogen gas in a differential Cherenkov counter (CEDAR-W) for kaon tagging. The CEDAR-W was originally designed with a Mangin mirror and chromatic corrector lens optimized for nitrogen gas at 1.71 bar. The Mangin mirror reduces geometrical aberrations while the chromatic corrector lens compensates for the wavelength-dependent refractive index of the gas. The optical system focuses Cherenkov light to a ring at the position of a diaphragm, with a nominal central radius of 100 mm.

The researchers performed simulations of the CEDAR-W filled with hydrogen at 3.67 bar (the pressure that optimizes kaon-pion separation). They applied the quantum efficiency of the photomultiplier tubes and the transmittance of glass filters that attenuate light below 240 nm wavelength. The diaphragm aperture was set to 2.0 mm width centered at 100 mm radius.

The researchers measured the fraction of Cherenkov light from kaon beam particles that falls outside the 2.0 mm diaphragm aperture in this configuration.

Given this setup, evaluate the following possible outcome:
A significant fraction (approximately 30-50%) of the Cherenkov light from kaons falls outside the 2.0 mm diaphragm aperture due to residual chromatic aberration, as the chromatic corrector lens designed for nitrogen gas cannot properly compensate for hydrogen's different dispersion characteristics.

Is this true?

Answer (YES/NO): YES